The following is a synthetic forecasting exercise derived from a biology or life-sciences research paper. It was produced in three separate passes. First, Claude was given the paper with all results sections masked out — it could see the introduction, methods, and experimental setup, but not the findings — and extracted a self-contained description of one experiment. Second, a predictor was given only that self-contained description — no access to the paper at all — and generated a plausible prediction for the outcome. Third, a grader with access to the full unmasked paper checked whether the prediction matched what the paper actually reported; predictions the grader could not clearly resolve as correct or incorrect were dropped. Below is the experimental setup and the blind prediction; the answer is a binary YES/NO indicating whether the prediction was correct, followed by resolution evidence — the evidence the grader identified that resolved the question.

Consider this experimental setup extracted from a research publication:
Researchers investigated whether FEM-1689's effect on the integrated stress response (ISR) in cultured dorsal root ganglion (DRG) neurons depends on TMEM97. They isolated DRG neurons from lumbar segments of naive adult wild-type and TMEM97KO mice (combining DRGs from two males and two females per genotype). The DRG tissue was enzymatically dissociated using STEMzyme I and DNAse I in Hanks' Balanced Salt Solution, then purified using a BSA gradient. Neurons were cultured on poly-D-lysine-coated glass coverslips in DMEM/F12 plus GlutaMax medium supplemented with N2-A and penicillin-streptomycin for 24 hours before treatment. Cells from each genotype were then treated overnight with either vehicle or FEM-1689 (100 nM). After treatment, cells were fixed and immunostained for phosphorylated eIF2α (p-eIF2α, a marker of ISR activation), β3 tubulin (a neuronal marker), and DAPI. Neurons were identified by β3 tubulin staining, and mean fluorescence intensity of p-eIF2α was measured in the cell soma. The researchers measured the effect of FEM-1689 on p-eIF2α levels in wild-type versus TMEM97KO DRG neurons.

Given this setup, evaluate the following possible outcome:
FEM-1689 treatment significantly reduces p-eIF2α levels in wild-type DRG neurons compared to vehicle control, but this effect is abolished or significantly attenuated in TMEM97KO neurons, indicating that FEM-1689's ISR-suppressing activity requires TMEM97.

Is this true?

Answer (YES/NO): YES